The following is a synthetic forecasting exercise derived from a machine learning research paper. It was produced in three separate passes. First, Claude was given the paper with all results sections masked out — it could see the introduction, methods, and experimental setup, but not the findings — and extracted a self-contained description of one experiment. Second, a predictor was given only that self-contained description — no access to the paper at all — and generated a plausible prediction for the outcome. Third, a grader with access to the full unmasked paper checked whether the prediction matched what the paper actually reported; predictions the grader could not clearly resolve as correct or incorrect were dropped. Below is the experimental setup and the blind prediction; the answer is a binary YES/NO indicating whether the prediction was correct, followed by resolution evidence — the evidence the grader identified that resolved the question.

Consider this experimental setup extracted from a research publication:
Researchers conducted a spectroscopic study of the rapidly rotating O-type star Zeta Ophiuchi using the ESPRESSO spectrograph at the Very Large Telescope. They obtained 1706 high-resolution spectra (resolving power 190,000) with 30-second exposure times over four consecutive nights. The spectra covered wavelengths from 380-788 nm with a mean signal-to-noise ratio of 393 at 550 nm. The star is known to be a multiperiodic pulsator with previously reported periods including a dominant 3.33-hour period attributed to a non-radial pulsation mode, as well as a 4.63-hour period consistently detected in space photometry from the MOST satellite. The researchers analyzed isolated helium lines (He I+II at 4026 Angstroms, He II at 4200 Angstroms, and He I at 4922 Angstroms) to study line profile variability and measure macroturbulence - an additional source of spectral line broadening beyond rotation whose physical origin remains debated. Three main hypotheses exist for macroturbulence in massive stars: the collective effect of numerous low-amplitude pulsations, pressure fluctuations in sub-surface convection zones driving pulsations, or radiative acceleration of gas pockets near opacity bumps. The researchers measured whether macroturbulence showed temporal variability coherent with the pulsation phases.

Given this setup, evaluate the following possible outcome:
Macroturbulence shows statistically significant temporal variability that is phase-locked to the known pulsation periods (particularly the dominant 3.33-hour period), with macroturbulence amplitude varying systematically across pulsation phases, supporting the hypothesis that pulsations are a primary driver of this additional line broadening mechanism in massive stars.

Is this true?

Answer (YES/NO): YES